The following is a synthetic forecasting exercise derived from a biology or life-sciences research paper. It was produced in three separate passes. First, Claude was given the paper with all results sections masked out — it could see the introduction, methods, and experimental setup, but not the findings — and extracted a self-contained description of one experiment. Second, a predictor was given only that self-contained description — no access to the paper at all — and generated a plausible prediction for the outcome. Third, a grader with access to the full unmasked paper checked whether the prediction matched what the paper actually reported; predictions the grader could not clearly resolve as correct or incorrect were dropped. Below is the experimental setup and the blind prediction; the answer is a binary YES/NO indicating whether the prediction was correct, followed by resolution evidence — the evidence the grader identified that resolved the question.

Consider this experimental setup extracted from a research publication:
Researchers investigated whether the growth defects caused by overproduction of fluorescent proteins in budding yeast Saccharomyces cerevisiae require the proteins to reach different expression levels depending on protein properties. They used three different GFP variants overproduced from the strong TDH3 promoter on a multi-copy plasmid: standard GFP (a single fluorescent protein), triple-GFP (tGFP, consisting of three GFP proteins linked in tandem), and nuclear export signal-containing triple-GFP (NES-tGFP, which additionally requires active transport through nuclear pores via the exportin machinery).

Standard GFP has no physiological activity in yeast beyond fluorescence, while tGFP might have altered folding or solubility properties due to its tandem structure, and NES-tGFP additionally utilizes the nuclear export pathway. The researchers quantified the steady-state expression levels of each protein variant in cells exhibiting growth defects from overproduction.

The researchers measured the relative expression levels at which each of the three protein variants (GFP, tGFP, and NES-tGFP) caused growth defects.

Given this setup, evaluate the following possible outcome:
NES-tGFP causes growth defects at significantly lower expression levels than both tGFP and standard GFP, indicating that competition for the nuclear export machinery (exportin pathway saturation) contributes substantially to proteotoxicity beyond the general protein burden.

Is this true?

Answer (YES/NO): YES